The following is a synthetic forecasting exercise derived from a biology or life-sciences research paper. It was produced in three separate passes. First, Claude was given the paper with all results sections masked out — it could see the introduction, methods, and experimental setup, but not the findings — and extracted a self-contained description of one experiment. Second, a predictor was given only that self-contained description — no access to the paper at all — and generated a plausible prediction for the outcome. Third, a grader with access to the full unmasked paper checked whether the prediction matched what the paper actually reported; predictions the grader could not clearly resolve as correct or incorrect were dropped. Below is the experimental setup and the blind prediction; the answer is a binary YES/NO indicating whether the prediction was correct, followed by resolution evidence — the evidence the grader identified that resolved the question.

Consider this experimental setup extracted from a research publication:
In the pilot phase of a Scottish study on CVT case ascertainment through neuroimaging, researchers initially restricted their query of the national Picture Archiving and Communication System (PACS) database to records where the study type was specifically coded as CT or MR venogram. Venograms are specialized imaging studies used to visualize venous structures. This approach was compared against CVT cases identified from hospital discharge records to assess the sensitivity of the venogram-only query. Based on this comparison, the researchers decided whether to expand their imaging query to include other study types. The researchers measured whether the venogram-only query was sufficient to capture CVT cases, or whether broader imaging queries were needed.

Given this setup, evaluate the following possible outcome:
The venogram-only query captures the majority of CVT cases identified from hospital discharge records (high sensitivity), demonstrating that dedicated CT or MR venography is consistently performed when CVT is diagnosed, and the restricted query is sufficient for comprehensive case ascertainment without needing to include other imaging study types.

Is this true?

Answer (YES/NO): NO